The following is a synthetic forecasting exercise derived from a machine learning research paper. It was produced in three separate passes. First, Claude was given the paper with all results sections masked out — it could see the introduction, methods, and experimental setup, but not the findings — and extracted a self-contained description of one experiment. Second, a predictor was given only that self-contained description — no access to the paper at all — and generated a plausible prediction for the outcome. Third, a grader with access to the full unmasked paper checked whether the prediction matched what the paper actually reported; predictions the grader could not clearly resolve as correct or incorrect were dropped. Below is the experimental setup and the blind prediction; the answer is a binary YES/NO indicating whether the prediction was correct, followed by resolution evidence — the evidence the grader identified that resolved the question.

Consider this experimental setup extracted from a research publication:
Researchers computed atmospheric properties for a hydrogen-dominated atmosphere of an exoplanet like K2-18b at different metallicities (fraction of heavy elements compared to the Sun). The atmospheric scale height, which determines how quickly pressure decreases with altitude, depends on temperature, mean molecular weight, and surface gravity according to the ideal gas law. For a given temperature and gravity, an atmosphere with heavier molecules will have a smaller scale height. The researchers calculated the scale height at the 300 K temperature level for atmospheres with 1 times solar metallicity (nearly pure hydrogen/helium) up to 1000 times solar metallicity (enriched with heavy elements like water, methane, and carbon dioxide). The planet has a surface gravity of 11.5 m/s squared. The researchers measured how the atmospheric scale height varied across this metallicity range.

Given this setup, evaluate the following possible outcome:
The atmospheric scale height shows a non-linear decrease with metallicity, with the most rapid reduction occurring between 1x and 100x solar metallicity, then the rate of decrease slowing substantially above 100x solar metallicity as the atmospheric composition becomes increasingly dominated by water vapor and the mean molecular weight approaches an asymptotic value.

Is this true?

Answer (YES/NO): NO